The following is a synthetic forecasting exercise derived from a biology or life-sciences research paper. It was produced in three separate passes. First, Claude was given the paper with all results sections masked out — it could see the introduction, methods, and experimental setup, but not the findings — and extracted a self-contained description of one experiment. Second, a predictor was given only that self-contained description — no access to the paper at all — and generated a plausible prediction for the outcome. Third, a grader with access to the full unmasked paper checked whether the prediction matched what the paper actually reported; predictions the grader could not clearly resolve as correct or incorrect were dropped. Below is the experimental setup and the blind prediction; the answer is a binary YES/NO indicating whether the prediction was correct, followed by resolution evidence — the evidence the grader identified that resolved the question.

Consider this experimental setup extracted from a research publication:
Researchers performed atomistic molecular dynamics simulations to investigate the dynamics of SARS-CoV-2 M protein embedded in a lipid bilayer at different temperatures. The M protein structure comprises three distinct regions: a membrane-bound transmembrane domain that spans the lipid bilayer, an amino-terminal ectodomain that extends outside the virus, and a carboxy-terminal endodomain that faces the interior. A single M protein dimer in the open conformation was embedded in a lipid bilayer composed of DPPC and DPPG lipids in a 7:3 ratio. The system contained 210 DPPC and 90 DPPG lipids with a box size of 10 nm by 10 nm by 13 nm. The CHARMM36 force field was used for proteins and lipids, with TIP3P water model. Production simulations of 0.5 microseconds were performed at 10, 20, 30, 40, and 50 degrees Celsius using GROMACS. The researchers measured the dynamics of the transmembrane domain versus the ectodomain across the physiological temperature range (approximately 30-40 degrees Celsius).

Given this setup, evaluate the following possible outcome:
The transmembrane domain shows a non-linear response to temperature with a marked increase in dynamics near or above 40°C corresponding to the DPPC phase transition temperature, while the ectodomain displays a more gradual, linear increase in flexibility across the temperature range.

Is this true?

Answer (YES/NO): NO